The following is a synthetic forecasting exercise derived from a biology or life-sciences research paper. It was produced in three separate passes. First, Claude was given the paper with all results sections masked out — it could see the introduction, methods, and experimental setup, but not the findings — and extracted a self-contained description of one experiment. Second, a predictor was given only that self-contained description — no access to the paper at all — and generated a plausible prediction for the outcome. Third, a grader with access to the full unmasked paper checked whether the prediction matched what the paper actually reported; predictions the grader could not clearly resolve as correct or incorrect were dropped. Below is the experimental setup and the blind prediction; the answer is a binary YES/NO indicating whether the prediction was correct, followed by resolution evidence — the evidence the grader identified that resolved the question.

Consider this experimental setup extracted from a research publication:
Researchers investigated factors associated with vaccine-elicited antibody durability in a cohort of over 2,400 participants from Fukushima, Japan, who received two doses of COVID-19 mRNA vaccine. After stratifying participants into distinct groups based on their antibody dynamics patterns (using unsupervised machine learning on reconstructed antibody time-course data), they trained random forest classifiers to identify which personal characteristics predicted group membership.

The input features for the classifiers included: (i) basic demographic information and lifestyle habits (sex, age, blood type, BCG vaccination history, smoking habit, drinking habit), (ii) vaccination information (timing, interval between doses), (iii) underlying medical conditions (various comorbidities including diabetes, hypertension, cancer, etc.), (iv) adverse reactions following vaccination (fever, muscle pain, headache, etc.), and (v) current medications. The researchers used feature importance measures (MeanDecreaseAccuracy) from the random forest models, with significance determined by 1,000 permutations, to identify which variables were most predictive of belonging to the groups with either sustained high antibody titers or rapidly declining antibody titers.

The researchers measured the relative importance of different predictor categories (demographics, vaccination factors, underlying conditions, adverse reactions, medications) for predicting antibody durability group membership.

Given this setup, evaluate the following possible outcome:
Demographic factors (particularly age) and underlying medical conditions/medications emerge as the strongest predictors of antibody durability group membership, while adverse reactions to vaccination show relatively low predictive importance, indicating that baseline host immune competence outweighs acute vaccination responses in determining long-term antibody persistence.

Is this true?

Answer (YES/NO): NO